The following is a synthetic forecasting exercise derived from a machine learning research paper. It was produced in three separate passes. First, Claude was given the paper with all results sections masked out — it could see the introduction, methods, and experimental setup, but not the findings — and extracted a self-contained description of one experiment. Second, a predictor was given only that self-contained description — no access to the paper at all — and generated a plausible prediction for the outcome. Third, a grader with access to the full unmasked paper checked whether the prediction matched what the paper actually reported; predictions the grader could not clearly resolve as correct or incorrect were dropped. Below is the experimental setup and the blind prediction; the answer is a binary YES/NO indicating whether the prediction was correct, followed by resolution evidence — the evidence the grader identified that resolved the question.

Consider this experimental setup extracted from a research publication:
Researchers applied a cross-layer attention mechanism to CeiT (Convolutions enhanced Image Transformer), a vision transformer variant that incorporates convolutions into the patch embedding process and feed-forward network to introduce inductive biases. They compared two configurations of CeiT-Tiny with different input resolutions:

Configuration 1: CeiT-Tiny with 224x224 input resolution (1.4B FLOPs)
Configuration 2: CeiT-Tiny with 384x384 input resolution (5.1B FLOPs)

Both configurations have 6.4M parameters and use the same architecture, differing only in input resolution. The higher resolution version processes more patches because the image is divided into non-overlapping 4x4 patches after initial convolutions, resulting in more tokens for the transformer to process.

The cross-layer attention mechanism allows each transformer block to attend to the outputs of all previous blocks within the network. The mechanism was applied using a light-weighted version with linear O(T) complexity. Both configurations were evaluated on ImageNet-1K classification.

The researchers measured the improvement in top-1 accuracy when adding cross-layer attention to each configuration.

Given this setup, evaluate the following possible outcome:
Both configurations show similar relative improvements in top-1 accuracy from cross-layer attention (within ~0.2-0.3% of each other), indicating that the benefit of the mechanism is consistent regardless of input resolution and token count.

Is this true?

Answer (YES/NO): YES